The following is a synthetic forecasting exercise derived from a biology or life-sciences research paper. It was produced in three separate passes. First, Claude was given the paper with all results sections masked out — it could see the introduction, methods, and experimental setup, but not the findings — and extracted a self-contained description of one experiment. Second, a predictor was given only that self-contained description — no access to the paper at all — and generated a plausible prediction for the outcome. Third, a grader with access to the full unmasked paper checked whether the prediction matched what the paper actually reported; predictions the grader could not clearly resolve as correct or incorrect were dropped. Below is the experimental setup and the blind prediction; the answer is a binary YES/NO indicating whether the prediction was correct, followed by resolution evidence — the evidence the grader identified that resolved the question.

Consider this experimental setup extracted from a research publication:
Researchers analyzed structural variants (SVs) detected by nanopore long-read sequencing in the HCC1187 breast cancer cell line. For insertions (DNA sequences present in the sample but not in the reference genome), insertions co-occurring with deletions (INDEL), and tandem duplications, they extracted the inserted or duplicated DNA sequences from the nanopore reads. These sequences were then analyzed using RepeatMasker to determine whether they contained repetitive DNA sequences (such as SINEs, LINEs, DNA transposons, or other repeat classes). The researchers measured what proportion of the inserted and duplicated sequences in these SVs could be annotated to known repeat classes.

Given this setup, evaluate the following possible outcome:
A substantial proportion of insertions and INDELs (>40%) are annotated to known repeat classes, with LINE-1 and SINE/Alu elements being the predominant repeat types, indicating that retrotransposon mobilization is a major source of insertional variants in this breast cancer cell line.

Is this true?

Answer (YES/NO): NO